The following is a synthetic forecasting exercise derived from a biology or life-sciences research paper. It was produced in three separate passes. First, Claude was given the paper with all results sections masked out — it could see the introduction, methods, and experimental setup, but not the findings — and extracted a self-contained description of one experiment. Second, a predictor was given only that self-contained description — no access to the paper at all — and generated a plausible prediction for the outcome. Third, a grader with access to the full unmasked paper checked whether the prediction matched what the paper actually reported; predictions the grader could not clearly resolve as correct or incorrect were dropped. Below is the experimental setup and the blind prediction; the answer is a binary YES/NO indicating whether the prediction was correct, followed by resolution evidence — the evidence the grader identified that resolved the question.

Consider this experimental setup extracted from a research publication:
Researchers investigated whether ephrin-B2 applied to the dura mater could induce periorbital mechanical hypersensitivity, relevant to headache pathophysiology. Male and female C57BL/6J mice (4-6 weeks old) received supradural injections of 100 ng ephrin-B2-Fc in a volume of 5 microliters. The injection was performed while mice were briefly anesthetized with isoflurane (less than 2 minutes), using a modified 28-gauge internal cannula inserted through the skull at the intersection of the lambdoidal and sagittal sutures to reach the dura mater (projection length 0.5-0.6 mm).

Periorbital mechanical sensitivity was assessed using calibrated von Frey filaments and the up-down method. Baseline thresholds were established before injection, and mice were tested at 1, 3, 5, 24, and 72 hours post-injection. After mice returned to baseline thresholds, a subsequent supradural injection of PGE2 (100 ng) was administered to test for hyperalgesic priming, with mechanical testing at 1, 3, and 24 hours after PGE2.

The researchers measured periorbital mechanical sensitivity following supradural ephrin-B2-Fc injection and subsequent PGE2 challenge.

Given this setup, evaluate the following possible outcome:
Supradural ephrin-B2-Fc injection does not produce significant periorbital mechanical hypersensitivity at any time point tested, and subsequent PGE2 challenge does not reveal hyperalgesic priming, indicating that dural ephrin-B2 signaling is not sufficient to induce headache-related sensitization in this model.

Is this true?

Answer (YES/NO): NO